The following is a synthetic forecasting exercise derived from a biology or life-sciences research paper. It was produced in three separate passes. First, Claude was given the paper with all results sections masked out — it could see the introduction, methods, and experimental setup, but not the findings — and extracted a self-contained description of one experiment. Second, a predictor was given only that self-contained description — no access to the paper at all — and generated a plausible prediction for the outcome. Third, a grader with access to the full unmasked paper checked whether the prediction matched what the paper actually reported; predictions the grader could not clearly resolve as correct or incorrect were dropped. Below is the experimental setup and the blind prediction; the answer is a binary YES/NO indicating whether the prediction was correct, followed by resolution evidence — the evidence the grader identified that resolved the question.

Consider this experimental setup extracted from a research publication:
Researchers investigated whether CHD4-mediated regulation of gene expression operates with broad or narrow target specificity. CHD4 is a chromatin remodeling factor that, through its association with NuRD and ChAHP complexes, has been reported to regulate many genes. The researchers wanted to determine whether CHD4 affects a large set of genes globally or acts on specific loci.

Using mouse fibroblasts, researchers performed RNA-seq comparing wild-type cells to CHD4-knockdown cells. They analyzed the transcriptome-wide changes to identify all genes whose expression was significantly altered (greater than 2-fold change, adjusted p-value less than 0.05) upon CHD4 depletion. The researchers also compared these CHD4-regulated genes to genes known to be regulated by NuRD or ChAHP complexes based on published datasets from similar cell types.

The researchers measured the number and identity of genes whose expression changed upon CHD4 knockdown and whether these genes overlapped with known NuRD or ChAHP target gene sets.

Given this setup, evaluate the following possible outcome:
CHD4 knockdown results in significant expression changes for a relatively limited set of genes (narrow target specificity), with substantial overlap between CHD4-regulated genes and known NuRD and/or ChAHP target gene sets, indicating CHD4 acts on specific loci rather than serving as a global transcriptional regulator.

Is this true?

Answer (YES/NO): NO